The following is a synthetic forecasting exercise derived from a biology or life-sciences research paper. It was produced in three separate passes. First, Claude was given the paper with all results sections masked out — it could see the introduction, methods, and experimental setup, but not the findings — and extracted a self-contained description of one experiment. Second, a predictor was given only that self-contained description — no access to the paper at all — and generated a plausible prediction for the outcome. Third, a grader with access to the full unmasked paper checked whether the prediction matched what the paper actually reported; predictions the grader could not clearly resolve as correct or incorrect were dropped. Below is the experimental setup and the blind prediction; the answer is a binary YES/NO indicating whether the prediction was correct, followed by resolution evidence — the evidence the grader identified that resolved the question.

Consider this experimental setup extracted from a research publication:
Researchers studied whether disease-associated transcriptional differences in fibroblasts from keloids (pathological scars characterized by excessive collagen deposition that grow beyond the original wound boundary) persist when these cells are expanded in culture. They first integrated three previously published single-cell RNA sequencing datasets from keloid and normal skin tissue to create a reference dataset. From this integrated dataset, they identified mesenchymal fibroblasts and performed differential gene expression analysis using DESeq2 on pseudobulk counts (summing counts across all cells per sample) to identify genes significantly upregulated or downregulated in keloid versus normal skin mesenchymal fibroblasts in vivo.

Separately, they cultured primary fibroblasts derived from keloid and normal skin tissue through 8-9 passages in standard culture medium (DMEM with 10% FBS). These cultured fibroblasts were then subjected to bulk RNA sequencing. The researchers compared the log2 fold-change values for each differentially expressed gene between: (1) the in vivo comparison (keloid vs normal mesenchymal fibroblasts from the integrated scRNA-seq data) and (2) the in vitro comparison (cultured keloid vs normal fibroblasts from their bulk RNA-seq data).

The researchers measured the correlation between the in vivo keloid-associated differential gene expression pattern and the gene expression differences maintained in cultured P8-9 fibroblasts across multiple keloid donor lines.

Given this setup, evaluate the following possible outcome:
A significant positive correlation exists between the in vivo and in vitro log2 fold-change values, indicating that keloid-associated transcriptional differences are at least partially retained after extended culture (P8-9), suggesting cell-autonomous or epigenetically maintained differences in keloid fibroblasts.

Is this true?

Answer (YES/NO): NO